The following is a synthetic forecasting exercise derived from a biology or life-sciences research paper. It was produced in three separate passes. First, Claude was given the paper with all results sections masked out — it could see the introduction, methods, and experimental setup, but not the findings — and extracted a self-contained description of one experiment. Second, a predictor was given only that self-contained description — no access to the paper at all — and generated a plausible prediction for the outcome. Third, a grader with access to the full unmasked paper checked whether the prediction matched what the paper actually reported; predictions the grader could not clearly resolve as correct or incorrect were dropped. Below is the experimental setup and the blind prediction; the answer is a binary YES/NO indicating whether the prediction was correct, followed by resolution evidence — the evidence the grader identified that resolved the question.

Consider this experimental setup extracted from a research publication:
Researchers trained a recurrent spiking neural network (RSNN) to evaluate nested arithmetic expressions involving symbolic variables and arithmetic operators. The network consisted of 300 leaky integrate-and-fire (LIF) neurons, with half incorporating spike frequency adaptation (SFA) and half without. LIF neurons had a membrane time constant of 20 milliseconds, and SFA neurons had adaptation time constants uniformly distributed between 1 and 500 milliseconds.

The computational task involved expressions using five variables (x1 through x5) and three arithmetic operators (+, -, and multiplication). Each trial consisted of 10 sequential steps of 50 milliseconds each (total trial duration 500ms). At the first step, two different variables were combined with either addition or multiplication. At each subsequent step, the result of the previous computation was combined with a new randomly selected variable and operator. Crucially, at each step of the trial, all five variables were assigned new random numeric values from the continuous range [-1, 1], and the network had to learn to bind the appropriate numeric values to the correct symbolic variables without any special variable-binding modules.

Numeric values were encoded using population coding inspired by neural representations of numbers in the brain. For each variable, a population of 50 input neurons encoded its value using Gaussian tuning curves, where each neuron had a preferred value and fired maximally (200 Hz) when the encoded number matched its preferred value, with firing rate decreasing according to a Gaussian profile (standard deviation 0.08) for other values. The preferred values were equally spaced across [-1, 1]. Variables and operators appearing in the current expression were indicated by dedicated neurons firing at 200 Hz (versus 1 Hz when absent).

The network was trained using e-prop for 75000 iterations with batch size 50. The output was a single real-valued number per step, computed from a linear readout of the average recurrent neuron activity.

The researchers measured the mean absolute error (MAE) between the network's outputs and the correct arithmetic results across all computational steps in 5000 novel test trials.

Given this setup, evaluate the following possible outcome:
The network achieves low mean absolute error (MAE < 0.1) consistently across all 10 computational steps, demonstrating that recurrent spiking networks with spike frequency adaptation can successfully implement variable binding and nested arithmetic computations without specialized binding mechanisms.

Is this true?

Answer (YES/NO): NO